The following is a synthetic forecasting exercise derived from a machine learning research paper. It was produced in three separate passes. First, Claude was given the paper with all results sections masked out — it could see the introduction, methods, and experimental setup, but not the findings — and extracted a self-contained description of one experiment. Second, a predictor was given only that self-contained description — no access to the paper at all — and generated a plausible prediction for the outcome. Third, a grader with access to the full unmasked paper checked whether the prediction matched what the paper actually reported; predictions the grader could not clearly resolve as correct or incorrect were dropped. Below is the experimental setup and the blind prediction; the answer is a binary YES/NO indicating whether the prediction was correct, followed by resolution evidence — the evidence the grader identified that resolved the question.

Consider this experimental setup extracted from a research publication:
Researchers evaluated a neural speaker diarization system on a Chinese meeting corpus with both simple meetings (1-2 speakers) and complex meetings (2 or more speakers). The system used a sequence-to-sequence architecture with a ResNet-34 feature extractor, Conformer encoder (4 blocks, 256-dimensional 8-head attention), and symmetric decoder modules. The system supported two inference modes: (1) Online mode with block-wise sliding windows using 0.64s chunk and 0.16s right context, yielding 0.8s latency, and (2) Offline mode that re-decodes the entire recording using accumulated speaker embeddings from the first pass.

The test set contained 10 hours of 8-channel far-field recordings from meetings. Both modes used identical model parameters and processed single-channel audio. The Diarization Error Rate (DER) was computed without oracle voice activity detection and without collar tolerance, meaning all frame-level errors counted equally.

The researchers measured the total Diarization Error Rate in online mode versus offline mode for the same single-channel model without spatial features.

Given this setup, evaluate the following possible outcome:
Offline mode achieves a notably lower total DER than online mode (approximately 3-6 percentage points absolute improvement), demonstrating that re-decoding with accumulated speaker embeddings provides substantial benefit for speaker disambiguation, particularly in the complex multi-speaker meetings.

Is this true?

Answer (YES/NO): NO